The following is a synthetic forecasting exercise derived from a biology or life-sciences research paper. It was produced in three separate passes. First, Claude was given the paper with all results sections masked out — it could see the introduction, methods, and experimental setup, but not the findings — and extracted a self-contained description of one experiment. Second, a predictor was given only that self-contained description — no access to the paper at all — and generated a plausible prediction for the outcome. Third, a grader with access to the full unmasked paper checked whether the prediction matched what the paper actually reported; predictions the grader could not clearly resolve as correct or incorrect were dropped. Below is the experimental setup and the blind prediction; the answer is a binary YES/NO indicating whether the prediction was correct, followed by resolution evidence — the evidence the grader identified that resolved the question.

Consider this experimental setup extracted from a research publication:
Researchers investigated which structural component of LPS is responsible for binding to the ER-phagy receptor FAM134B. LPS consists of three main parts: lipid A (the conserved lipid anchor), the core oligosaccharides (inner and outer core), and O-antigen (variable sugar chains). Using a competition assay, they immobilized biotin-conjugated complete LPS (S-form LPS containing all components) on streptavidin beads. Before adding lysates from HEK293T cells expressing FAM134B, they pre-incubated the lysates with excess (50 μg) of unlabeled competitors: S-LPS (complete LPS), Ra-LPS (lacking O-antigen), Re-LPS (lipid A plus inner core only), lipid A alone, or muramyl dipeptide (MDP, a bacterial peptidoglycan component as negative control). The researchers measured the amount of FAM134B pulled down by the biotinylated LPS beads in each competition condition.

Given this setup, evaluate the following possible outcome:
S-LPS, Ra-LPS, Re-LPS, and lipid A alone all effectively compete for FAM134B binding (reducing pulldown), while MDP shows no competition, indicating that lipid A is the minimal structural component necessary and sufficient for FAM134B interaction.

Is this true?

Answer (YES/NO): YES